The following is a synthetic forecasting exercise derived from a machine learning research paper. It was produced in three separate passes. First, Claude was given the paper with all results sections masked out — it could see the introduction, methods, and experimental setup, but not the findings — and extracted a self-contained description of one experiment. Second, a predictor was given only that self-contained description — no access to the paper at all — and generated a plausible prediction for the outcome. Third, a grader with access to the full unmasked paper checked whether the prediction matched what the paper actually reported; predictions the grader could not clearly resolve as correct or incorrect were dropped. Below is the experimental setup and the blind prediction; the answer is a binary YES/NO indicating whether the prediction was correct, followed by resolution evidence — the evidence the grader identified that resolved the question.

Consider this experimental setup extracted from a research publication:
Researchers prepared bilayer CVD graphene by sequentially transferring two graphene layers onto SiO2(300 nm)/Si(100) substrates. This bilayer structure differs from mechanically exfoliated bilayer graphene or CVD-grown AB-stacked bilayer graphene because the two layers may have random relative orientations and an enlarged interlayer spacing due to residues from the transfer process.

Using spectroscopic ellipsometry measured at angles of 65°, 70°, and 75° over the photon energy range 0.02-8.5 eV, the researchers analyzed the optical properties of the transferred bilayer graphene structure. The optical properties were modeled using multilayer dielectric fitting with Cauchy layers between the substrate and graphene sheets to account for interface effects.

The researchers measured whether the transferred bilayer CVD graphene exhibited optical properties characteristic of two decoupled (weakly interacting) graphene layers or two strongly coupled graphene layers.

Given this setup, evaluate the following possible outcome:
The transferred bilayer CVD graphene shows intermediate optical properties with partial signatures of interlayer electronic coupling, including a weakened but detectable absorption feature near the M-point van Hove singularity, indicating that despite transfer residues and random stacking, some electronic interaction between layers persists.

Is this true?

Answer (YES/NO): NO